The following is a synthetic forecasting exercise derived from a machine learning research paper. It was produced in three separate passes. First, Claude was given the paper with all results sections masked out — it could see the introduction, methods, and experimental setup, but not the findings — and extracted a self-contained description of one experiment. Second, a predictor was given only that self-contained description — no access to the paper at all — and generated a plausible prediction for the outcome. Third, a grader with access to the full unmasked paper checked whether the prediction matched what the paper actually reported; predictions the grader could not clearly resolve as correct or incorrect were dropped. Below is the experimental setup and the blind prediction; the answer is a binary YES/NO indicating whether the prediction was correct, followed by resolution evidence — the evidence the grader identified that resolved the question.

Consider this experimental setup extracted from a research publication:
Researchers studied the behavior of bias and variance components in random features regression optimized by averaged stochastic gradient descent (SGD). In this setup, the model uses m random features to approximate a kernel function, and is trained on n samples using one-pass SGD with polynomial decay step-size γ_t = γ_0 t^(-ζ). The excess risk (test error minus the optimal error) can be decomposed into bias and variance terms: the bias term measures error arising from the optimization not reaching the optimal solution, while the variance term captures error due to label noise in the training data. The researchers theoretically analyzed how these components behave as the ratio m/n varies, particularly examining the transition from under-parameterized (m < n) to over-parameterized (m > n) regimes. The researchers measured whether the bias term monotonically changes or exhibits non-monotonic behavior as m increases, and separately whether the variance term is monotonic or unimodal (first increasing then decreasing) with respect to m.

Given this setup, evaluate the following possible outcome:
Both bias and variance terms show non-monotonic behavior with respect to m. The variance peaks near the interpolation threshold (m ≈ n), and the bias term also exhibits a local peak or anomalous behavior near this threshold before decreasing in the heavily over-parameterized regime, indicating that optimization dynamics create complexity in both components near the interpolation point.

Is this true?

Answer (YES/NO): NO